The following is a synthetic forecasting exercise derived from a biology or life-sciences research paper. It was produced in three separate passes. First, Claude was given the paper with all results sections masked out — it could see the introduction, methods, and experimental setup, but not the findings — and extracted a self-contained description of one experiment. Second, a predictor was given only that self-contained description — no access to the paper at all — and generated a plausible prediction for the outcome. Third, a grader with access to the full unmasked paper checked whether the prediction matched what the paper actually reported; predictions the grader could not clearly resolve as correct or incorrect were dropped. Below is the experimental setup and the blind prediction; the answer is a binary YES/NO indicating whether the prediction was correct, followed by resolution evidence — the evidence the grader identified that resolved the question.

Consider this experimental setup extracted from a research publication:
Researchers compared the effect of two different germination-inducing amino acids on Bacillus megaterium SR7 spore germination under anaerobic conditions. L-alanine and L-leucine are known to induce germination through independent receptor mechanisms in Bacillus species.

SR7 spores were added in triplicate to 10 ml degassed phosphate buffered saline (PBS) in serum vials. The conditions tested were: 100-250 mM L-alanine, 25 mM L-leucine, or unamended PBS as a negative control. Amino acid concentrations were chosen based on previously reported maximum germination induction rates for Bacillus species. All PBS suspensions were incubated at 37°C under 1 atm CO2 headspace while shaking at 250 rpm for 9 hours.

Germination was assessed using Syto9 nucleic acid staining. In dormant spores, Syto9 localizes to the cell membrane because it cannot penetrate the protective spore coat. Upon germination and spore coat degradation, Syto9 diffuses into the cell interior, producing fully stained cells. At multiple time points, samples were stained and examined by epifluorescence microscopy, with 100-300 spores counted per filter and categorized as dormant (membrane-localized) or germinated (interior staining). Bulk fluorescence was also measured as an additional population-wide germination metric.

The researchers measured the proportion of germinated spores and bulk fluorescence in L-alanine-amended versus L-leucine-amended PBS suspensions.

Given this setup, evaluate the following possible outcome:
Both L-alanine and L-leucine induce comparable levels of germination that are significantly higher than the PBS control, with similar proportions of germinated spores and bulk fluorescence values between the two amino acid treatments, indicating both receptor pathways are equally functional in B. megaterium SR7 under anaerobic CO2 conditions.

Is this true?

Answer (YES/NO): YES